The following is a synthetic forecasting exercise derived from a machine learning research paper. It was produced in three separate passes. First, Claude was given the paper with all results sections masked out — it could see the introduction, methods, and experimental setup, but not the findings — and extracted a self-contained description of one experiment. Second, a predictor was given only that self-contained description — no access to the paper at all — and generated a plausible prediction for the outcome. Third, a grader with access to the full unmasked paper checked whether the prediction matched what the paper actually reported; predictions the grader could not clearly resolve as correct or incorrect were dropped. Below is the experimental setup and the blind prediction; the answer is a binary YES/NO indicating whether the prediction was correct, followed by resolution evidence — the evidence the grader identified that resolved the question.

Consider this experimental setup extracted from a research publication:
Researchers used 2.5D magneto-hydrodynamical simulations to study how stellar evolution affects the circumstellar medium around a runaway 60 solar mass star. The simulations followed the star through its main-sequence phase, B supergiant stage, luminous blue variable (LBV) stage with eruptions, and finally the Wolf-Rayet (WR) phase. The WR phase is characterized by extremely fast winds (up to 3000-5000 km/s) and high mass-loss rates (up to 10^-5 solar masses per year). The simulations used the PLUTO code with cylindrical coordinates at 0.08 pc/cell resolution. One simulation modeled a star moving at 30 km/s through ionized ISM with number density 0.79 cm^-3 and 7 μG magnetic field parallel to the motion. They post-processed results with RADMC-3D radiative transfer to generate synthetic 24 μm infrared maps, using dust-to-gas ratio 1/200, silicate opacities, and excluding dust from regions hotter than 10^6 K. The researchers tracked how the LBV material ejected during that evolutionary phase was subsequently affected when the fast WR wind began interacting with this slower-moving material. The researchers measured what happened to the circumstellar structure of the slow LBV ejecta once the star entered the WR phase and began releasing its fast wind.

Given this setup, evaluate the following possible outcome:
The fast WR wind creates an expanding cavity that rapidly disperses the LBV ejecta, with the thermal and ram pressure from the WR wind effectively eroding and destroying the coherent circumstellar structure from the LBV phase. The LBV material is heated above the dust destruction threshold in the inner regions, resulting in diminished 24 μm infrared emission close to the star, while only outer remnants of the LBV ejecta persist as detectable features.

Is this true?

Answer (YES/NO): NO